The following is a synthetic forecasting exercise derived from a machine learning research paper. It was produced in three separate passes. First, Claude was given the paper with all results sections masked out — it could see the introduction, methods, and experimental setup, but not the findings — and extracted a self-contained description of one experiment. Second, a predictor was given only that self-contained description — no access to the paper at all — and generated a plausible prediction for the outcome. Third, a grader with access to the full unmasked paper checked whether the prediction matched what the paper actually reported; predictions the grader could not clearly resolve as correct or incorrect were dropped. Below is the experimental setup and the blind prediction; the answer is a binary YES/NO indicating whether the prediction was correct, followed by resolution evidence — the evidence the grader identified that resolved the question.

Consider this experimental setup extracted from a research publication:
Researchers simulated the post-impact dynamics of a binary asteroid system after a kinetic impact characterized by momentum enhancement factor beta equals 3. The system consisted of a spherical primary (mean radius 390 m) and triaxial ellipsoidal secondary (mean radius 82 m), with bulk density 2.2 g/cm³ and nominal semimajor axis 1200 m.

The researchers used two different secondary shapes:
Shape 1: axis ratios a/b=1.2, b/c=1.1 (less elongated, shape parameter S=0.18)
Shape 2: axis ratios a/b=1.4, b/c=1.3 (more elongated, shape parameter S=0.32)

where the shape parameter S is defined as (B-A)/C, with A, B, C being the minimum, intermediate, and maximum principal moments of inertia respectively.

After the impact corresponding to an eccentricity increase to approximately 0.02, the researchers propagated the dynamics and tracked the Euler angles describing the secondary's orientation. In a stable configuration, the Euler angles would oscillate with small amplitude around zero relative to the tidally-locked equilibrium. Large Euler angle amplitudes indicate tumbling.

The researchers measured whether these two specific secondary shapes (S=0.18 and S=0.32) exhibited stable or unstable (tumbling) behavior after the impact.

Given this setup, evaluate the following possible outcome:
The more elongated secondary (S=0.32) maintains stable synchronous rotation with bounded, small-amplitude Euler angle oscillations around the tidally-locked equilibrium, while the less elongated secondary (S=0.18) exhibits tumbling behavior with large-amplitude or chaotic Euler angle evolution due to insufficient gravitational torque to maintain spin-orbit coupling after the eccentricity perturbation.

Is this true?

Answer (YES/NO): NO